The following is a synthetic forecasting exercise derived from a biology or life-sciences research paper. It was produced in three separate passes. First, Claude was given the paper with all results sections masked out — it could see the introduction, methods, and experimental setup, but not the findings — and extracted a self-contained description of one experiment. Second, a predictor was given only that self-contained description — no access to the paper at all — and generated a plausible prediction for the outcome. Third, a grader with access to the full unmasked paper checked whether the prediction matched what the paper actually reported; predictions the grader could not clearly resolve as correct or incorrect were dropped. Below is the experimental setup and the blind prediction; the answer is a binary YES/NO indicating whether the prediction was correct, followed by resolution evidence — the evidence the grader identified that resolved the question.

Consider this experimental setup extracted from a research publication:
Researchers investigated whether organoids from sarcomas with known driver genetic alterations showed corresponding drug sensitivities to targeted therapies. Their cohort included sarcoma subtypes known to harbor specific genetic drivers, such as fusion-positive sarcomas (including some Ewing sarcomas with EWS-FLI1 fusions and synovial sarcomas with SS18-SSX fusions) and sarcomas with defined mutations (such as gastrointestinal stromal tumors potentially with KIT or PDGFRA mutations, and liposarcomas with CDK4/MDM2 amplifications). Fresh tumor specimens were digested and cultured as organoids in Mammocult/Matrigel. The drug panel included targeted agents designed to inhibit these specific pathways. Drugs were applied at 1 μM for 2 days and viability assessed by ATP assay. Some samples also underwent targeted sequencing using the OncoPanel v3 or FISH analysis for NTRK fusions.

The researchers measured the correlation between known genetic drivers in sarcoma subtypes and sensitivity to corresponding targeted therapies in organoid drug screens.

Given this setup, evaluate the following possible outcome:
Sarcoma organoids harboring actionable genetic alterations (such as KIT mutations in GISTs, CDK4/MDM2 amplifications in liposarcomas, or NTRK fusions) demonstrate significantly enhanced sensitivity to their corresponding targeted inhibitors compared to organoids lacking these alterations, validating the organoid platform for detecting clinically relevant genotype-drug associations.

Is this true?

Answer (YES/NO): NO